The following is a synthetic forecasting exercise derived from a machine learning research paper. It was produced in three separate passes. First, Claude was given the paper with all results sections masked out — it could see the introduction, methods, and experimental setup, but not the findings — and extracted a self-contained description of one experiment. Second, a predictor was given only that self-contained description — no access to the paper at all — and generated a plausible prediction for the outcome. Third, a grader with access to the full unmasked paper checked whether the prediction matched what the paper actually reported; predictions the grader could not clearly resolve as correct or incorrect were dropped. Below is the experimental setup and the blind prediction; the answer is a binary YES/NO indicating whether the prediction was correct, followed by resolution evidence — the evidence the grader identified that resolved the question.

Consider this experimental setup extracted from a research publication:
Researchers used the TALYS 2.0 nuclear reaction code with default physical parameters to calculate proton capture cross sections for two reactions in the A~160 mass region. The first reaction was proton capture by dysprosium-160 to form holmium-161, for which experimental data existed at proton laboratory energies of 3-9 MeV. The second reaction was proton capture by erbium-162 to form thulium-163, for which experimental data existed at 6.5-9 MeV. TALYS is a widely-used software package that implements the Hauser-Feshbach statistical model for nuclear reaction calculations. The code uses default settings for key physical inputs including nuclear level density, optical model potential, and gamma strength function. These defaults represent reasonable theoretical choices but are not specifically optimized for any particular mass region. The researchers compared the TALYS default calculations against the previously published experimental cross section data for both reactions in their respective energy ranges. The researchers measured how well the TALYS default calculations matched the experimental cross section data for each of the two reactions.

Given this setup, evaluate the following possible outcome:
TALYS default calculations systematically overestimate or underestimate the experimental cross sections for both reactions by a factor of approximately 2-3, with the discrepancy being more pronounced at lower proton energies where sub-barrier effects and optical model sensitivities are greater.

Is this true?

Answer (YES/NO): NO